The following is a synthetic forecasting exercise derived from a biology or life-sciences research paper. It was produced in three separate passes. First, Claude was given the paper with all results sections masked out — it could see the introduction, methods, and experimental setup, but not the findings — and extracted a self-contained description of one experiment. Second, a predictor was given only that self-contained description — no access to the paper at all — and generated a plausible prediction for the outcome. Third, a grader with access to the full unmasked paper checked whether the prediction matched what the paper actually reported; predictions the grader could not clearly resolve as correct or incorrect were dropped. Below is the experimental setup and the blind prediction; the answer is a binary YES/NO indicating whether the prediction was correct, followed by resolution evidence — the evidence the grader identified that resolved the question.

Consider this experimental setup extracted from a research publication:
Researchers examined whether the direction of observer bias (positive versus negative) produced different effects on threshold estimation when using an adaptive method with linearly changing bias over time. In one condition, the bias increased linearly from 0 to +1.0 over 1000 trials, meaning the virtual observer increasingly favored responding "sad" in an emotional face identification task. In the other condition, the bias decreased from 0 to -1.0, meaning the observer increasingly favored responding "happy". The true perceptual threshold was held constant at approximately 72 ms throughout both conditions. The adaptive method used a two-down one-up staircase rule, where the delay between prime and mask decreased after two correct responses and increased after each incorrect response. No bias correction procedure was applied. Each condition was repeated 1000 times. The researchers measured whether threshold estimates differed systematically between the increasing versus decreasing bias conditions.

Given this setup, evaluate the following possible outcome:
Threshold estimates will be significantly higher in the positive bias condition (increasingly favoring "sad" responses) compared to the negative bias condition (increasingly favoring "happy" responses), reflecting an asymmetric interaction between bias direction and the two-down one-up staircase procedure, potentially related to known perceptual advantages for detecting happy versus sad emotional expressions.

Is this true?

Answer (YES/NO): NO